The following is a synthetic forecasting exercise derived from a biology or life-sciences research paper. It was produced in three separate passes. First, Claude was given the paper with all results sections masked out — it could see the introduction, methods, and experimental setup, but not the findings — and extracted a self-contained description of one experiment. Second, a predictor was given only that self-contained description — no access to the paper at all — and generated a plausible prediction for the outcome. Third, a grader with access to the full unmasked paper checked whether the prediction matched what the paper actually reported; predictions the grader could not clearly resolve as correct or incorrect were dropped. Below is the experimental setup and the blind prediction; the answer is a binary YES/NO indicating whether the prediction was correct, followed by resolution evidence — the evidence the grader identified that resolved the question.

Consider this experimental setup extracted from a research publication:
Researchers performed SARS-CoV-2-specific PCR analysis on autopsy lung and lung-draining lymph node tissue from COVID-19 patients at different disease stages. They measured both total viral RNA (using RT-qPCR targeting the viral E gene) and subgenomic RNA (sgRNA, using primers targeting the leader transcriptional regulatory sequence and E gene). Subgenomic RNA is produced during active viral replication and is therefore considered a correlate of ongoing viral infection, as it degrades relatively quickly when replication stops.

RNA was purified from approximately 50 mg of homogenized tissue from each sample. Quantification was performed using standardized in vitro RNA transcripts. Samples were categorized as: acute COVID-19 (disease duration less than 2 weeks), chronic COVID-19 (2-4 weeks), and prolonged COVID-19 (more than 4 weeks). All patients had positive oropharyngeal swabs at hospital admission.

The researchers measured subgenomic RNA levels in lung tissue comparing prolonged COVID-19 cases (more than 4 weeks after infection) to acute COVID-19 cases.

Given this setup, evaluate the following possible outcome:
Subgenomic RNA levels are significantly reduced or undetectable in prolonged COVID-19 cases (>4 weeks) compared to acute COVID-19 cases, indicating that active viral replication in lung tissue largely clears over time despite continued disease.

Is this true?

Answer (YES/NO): YES